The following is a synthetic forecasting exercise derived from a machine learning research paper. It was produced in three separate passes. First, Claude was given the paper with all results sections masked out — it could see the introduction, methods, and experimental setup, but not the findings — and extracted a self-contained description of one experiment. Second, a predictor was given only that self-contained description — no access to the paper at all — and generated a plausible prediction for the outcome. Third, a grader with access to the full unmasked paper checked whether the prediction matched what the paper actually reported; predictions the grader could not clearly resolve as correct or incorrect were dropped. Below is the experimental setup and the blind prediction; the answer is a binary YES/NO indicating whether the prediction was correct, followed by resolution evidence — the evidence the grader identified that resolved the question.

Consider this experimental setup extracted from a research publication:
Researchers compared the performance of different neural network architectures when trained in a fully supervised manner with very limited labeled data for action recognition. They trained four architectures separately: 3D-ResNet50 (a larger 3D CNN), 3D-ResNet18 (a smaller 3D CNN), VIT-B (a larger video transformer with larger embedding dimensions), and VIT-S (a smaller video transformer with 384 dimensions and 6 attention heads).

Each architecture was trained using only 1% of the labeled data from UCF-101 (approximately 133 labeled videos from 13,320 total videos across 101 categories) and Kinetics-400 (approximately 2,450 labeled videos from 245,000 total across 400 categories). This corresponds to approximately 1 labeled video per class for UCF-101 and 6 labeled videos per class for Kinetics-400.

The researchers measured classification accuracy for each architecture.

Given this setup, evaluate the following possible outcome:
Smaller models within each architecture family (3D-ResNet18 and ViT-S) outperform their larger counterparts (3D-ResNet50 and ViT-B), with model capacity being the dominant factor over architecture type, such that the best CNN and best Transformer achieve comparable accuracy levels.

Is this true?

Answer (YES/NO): NO